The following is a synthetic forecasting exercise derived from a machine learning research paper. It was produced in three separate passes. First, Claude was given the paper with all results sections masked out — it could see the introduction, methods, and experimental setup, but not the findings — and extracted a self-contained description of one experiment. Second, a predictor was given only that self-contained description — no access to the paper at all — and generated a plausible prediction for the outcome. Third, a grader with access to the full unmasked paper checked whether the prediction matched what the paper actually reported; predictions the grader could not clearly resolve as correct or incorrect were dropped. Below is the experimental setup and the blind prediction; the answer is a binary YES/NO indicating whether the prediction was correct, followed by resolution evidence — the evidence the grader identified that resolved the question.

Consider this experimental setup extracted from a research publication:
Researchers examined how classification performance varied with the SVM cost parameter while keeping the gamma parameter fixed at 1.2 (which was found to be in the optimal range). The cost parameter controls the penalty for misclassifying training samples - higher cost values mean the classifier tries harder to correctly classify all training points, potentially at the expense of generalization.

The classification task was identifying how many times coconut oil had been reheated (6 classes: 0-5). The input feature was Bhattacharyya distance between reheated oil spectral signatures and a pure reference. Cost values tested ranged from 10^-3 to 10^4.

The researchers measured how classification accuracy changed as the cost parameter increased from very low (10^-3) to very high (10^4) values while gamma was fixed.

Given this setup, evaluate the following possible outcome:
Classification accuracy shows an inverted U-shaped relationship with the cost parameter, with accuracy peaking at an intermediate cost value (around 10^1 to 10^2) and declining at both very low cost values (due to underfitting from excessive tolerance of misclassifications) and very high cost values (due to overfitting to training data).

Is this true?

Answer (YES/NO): YES